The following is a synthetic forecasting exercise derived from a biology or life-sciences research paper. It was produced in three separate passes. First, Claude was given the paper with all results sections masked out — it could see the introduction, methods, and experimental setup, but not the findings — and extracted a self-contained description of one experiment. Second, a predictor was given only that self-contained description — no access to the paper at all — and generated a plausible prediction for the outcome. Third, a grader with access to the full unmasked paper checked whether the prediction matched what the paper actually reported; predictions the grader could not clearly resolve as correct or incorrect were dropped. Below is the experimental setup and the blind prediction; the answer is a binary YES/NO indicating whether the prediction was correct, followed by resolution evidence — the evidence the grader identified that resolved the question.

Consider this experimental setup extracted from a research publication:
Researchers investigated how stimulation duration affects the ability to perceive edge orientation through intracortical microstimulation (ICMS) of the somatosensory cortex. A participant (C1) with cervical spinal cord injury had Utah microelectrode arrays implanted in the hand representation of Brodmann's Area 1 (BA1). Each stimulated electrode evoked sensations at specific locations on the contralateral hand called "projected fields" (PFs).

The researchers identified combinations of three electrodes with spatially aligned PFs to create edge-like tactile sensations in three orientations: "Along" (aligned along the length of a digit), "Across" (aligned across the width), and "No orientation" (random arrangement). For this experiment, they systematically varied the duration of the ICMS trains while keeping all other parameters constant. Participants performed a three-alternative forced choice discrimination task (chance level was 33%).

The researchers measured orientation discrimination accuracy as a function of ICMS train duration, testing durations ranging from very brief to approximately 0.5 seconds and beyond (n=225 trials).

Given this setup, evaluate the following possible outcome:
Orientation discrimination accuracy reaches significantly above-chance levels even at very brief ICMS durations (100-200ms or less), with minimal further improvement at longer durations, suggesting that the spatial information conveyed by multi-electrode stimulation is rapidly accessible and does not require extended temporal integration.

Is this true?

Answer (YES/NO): NO